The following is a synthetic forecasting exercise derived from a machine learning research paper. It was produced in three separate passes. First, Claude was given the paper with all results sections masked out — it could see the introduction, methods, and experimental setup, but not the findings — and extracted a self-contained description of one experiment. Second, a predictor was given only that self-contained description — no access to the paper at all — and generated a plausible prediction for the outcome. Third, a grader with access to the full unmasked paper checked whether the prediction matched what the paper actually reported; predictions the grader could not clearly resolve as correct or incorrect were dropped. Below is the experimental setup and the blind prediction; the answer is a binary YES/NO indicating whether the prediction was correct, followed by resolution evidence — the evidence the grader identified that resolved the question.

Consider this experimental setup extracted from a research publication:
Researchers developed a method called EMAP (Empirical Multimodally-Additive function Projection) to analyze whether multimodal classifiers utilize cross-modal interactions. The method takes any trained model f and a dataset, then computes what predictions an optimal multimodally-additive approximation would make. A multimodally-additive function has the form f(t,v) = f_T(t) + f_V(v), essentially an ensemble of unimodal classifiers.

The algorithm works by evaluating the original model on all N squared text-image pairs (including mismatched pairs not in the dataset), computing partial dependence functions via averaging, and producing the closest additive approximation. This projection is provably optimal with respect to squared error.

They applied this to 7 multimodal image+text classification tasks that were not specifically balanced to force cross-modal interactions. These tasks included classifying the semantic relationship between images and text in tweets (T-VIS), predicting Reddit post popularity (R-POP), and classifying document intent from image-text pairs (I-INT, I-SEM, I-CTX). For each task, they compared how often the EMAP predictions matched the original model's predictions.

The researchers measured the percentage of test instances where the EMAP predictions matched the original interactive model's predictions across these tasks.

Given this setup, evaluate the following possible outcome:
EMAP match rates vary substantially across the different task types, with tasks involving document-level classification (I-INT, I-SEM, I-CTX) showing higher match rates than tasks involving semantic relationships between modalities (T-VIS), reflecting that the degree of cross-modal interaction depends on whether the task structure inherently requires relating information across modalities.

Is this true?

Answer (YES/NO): NO